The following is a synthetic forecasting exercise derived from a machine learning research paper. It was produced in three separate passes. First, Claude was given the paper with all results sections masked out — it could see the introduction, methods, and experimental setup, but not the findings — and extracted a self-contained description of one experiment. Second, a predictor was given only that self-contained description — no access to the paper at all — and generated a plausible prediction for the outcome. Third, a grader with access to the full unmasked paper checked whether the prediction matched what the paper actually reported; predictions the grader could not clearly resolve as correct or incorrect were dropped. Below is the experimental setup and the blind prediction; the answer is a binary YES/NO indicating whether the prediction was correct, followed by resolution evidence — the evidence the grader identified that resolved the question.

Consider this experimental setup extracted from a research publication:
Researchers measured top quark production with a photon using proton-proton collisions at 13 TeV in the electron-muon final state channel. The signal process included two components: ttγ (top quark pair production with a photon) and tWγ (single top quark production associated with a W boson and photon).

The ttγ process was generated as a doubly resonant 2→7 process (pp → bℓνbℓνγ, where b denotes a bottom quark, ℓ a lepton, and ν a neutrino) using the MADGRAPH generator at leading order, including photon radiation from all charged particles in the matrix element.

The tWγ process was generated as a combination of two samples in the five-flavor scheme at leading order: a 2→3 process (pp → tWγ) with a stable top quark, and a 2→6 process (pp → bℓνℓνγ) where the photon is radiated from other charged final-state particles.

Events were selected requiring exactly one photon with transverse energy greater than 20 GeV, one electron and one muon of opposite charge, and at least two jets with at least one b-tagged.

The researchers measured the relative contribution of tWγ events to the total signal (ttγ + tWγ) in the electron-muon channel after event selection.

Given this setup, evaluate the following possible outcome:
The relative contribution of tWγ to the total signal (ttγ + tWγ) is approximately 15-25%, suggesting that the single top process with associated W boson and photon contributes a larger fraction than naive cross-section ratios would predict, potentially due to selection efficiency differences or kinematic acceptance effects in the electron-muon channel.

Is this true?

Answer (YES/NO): NO